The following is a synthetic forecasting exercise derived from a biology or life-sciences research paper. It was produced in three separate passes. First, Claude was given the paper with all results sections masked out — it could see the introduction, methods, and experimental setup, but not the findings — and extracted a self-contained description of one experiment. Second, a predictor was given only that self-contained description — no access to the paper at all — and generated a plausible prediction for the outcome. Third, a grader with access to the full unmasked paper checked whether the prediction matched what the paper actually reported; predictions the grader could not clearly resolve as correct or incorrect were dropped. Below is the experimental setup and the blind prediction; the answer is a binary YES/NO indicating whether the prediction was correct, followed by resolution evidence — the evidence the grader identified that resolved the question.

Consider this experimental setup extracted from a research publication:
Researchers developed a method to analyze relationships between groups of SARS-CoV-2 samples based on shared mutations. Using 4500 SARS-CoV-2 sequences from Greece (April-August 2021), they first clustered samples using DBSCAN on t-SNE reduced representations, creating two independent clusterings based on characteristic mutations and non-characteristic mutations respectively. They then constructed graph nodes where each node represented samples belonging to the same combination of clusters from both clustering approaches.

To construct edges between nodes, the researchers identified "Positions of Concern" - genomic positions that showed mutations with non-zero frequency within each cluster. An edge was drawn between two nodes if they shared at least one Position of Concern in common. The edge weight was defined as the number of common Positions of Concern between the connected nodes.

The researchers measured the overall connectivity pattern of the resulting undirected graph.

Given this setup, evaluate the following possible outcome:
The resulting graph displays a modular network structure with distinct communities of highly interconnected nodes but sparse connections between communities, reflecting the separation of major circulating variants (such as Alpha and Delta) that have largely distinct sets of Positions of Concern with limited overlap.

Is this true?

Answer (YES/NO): NO